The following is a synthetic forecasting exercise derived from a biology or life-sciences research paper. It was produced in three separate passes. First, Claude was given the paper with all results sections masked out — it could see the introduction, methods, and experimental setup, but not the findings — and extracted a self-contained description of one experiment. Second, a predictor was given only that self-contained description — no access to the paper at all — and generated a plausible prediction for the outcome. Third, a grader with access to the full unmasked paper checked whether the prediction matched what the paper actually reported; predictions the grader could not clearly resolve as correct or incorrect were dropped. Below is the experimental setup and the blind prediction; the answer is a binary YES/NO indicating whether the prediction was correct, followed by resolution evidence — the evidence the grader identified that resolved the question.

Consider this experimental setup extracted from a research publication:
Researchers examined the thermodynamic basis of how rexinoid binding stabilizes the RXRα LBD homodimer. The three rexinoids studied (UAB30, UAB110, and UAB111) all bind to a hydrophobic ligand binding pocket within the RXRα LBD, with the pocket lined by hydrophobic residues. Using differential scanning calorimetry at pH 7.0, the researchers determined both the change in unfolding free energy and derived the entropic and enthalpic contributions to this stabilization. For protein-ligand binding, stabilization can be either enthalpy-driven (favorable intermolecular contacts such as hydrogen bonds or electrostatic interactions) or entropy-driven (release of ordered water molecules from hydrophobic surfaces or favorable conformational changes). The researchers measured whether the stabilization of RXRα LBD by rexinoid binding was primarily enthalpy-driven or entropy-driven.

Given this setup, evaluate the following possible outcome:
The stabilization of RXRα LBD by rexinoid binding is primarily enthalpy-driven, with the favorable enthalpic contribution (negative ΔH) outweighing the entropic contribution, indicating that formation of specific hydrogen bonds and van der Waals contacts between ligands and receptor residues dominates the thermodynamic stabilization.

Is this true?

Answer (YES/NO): NO